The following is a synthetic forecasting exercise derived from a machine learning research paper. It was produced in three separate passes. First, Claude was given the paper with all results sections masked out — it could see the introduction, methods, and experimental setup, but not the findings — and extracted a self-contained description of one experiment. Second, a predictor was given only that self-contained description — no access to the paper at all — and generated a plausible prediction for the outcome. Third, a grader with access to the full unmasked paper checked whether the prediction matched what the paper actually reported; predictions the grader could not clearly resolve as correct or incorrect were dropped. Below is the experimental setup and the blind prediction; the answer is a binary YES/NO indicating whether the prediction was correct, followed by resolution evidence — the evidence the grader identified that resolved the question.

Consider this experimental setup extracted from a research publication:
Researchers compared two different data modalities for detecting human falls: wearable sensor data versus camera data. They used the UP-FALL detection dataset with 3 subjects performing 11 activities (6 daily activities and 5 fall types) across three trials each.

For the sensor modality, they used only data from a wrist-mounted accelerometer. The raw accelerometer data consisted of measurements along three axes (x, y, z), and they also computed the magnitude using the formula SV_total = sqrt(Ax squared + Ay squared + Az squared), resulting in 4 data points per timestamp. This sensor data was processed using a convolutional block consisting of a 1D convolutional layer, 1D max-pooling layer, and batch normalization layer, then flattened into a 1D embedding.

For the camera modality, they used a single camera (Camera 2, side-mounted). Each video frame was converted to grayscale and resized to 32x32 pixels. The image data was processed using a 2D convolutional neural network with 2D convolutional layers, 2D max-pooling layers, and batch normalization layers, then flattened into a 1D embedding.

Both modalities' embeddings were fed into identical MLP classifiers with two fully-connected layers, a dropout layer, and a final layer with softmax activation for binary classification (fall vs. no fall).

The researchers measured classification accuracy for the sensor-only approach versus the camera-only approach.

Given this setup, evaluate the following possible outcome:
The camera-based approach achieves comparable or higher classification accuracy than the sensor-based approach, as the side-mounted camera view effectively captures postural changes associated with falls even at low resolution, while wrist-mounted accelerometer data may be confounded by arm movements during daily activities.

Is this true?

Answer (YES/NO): YES